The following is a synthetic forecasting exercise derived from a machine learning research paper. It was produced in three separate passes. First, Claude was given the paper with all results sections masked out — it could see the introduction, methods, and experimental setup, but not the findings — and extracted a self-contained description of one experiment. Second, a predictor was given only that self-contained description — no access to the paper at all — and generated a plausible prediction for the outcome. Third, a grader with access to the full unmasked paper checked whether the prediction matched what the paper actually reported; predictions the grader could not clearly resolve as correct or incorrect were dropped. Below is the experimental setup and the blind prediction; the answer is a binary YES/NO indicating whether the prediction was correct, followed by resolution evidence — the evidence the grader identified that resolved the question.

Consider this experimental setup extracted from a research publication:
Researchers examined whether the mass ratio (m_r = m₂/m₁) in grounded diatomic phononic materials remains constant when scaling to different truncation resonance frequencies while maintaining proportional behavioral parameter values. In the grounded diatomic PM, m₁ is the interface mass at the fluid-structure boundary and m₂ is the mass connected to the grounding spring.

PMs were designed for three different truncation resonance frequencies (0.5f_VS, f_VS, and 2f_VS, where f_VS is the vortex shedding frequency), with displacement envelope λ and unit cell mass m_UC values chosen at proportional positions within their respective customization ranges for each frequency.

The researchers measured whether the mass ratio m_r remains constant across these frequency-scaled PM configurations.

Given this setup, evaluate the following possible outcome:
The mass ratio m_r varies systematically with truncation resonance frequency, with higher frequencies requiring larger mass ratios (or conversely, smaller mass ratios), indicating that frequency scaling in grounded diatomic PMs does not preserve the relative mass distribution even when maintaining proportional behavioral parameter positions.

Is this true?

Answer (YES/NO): NO